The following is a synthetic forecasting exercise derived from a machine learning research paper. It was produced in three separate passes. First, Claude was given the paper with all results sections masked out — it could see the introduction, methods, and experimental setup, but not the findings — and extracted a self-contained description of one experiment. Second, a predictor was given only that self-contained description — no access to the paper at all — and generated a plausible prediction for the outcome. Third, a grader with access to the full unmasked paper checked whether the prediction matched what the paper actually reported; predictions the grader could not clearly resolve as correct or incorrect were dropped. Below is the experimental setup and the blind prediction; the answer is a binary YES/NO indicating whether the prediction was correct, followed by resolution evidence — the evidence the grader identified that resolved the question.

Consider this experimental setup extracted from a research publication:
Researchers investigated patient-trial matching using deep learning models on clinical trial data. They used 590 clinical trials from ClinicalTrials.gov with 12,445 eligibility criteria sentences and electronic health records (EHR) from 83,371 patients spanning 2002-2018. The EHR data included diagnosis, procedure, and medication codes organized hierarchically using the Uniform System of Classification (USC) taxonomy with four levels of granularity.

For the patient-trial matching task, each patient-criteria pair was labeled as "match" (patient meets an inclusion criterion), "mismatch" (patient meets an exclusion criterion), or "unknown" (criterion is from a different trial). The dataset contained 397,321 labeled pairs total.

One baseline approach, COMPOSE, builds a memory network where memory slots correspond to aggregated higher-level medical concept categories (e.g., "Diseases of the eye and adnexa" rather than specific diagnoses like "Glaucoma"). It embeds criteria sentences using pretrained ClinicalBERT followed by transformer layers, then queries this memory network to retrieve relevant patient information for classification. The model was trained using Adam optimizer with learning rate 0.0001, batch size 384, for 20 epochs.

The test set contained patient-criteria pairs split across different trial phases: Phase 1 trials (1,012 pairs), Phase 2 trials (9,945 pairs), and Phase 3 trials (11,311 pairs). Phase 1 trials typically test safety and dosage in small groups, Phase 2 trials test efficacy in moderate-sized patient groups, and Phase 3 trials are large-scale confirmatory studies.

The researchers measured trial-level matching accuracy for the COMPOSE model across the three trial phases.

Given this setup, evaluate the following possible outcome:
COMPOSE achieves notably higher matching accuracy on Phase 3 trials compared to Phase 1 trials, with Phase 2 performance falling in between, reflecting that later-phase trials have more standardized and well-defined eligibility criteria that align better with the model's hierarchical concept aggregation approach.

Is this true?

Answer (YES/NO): NO